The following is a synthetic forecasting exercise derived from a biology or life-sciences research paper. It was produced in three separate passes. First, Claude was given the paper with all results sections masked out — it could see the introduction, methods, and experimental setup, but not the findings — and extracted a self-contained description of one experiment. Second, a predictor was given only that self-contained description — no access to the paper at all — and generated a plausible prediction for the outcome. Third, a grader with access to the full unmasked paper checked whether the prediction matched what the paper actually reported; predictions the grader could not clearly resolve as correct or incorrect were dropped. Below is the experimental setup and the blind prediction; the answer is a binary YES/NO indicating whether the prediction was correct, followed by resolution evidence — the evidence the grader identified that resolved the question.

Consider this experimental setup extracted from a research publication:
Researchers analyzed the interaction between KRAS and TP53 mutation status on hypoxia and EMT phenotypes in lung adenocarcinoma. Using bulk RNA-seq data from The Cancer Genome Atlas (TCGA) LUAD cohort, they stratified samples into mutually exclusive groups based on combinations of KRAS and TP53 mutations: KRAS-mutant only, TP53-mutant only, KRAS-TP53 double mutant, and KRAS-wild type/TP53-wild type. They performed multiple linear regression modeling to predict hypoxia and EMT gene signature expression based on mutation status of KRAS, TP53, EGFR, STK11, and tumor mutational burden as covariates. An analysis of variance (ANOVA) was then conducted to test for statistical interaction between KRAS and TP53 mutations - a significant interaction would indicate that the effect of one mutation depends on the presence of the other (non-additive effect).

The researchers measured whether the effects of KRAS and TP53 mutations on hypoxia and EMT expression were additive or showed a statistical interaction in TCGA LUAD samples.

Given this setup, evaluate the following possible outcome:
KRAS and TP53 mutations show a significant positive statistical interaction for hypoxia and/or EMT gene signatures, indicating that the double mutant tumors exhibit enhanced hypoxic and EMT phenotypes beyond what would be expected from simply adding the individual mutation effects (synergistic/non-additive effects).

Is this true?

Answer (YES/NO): NO